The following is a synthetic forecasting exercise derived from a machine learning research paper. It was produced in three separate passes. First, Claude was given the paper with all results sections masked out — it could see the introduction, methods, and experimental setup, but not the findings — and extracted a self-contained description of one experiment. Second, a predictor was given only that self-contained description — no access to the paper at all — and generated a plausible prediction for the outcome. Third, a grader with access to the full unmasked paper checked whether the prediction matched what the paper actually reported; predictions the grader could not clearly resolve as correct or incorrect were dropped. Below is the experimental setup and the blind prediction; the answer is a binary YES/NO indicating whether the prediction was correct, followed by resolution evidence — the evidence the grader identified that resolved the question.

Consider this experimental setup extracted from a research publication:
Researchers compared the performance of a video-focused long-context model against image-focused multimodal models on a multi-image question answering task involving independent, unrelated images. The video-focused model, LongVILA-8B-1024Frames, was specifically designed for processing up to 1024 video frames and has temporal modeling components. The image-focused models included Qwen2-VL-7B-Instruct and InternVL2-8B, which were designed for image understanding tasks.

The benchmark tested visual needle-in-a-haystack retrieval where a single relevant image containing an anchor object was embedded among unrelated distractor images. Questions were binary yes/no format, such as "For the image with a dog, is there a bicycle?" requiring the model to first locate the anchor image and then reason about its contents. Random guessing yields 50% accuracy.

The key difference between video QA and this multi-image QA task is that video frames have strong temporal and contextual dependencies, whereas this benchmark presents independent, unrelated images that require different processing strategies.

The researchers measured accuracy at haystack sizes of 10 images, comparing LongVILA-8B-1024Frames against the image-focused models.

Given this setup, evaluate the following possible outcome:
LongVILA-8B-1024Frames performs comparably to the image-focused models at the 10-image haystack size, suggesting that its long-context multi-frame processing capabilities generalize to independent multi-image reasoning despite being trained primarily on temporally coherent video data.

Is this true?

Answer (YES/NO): NO